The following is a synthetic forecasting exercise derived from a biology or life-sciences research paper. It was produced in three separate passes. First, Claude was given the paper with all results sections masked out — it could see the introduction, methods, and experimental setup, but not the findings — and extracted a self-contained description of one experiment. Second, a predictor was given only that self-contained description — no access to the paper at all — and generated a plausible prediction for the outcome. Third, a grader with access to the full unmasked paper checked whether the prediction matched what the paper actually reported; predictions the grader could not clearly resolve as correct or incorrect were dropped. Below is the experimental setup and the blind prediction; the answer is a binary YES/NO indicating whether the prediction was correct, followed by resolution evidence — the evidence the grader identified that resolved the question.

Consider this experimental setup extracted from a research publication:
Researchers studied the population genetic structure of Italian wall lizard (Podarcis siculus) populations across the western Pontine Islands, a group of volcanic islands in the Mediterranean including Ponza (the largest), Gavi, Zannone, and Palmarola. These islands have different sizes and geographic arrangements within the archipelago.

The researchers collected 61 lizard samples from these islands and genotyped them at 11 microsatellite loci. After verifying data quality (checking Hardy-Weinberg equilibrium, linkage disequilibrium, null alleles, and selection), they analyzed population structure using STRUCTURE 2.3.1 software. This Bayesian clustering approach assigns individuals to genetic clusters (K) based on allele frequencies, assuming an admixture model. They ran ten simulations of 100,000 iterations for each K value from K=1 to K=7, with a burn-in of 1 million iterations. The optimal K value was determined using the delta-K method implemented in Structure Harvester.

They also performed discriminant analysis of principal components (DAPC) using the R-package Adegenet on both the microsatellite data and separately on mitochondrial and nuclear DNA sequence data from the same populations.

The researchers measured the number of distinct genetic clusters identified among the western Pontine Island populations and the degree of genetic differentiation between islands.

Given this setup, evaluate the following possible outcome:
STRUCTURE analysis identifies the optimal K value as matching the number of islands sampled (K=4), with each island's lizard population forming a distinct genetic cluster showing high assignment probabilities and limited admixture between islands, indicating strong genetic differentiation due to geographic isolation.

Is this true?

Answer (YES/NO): NO